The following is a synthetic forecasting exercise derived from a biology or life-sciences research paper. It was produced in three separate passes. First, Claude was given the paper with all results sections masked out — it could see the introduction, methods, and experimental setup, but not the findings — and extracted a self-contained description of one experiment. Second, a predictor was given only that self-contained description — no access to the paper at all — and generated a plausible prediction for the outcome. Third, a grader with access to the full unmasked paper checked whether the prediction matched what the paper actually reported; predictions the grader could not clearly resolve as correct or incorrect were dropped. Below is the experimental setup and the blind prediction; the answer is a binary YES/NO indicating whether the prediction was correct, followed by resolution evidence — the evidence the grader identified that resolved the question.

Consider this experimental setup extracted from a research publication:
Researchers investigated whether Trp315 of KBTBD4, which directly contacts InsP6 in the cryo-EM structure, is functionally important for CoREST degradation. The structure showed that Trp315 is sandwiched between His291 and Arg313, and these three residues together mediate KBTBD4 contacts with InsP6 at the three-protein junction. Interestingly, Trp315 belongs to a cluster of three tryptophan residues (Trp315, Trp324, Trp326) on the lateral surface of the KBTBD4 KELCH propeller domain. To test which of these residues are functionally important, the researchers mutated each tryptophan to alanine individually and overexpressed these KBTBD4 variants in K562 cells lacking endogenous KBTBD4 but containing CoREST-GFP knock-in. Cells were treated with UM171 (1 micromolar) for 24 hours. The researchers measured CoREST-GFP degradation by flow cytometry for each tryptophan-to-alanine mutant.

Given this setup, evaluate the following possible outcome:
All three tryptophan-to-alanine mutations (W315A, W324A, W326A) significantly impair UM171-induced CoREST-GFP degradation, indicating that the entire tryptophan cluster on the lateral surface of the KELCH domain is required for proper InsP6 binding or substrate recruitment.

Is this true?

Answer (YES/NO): NO